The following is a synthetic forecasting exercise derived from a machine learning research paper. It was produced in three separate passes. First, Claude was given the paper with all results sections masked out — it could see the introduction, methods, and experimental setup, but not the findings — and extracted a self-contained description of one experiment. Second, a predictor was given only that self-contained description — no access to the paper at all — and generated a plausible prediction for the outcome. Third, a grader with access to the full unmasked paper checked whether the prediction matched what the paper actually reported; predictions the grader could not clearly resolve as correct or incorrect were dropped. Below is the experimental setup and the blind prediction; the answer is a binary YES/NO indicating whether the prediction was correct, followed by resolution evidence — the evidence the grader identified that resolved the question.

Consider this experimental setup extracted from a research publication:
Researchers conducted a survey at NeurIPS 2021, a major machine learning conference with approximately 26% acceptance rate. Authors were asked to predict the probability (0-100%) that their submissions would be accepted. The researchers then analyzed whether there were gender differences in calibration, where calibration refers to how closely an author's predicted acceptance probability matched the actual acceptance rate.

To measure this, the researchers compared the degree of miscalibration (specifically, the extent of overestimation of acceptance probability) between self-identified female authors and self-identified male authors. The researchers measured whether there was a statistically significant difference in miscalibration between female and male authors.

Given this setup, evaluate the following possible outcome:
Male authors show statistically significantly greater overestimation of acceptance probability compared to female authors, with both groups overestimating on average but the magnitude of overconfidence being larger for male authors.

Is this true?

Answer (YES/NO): NO